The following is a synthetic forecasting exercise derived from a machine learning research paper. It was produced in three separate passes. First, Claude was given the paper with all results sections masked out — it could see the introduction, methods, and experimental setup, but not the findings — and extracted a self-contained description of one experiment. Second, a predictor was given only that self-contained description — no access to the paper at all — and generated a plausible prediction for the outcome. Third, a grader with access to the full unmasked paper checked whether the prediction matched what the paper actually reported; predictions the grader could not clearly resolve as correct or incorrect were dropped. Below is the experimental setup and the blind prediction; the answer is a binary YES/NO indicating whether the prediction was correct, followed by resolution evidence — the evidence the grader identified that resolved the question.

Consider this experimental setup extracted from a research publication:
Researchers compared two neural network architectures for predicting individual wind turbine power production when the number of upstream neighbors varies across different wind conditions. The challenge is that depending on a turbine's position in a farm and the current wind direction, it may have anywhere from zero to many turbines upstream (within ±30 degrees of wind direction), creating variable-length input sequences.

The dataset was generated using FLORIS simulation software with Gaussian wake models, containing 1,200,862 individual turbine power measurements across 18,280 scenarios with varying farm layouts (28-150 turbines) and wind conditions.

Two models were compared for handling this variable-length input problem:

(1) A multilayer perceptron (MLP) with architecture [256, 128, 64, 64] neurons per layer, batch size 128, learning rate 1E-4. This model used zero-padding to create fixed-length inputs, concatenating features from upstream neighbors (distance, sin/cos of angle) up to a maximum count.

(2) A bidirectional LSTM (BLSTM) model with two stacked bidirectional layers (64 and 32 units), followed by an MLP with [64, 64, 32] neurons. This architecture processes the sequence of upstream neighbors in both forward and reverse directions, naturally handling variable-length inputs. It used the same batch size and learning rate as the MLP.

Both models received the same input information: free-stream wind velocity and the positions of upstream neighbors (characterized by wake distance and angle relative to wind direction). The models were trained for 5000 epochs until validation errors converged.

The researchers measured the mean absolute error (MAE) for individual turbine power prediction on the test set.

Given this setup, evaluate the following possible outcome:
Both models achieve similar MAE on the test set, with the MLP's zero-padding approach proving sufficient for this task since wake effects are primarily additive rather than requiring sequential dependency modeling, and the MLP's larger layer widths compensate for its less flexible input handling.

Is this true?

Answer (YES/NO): NO